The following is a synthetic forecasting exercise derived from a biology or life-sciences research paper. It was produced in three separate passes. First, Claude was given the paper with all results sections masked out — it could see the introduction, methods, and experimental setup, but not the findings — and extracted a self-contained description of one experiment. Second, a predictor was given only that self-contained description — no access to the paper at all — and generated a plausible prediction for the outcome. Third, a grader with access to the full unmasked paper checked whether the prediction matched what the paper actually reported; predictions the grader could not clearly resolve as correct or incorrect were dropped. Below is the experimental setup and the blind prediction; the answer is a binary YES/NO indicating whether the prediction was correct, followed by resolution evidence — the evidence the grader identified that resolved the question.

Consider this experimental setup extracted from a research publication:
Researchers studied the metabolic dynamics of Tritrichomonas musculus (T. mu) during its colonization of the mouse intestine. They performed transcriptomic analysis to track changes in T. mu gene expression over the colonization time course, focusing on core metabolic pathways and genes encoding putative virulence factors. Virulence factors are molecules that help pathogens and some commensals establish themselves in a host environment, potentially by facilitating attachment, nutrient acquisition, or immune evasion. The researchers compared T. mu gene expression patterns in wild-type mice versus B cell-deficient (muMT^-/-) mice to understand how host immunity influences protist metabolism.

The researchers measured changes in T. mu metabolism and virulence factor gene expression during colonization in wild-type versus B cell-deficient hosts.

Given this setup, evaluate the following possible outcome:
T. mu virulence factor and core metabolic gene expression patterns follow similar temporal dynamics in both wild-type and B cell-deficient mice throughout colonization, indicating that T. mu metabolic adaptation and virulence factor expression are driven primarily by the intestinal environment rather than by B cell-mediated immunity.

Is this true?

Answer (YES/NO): NO